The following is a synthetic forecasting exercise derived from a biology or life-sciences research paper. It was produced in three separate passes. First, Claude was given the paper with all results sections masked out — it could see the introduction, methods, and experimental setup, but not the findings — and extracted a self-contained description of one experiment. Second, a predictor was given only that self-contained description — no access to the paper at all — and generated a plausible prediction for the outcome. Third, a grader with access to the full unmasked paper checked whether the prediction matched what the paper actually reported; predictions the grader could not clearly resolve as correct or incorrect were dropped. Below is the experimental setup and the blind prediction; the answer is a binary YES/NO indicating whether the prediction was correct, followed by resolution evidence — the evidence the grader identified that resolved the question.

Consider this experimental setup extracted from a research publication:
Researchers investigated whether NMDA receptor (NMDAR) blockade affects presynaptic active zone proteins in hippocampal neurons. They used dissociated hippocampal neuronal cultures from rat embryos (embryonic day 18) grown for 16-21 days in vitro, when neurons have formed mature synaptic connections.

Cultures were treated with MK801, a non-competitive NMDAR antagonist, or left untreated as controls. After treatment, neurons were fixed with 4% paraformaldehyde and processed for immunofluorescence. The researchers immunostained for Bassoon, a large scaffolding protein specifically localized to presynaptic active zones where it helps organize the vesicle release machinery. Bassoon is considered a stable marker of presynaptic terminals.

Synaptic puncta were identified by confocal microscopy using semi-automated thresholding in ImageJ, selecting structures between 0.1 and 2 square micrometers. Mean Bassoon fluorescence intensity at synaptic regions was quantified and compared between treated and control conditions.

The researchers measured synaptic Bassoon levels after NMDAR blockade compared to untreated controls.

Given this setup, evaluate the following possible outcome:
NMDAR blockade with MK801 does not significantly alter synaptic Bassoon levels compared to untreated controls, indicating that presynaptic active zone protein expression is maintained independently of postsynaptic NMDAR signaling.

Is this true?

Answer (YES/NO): YES